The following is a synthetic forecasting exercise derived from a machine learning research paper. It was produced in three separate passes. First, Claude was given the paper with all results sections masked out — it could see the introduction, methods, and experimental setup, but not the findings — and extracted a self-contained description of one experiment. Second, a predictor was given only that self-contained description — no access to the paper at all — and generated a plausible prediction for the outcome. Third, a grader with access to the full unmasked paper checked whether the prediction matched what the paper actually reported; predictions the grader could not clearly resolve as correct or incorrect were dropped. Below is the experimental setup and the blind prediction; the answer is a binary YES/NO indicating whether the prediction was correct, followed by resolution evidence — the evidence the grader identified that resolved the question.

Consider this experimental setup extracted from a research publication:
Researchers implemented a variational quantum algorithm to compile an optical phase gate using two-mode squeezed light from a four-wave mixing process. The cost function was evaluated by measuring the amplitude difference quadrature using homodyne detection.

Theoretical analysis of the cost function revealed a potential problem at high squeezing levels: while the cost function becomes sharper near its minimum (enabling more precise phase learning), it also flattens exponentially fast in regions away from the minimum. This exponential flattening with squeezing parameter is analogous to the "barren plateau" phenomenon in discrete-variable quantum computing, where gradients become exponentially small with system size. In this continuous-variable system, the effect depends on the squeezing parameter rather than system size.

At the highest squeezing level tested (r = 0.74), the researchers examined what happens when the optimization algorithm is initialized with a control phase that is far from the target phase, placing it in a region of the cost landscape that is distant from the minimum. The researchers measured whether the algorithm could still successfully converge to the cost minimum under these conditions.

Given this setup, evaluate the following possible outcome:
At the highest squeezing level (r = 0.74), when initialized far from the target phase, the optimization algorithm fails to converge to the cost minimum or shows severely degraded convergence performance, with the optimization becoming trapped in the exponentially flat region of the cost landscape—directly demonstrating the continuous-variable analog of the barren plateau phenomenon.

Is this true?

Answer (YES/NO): NO